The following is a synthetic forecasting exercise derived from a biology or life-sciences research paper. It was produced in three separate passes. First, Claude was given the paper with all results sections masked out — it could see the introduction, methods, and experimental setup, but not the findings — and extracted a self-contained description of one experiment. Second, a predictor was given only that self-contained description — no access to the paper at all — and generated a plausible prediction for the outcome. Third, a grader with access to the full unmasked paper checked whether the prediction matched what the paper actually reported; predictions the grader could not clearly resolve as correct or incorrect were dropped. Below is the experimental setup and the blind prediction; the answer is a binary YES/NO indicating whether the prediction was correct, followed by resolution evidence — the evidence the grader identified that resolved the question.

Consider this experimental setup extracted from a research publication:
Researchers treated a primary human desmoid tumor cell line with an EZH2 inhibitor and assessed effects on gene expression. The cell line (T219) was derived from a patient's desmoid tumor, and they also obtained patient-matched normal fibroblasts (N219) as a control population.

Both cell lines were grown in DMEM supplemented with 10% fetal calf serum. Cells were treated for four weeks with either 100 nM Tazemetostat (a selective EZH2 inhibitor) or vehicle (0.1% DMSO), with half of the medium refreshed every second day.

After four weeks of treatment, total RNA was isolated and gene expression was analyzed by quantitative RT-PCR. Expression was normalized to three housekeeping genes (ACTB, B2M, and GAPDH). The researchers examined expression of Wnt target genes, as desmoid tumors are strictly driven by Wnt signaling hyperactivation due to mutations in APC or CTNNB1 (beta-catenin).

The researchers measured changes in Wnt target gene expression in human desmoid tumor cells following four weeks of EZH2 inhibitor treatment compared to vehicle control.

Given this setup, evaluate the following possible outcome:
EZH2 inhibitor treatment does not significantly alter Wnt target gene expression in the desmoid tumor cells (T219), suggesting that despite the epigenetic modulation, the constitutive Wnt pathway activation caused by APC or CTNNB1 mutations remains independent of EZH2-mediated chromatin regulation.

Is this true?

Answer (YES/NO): NO